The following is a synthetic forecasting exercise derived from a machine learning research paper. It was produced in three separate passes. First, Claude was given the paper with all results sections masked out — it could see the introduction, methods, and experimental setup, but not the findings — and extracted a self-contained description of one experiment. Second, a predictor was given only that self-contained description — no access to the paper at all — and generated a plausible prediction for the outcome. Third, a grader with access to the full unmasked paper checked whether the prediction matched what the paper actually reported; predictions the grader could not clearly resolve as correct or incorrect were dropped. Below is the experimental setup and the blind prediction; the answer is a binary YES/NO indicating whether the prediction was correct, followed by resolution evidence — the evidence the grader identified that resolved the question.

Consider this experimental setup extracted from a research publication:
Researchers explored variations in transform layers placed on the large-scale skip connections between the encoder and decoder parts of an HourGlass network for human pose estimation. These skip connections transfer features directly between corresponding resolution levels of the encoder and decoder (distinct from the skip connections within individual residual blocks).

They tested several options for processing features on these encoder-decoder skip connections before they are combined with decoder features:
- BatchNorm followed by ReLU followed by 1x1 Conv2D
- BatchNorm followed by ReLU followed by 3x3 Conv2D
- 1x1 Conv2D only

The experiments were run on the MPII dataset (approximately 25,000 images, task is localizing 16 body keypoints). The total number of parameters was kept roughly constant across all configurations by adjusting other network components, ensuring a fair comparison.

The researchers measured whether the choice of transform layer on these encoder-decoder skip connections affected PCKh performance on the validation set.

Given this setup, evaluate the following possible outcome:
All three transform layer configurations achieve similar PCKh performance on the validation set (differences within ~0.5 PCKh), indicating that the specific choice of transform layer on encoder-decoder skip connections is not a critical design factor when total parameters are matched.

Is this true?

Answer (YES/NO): YES